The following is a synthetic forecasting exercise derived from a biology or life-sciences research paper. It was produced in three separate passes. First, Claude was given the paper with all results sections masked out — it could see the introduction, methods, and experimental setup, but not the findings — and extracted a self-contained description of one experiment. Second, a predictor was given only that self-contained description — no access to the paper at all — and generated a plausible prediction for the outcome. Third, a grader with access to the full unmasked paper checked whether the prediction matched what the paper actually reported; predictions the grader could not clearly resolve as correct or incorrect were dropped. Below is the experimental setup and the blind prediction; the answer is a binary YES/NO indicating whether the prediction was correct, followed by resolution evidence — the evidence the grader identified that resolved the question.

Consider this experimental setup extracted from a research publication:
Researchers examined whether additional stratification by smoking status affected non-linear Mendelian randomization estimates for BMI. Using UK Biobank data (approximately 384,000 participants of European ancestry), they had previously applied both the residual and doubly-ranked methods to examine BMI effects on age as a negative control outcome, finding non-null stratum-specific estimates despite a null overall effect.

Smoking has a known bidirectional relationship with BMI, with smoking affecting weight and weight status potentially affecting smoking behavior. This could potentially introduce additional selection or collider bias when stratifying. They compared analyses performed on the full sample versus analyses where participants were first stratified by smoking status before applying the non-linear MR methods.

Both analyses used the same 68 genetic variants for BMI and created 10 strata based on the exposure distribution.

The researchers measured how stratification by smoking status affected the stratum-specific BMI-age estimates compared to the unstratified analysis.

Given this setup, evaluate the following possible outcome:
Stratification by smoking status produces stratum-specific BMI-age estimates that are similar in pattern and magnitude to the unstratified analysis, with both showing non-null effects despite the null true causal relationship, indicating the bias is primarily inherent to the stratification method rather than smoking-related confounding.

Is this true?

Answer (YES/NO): NO